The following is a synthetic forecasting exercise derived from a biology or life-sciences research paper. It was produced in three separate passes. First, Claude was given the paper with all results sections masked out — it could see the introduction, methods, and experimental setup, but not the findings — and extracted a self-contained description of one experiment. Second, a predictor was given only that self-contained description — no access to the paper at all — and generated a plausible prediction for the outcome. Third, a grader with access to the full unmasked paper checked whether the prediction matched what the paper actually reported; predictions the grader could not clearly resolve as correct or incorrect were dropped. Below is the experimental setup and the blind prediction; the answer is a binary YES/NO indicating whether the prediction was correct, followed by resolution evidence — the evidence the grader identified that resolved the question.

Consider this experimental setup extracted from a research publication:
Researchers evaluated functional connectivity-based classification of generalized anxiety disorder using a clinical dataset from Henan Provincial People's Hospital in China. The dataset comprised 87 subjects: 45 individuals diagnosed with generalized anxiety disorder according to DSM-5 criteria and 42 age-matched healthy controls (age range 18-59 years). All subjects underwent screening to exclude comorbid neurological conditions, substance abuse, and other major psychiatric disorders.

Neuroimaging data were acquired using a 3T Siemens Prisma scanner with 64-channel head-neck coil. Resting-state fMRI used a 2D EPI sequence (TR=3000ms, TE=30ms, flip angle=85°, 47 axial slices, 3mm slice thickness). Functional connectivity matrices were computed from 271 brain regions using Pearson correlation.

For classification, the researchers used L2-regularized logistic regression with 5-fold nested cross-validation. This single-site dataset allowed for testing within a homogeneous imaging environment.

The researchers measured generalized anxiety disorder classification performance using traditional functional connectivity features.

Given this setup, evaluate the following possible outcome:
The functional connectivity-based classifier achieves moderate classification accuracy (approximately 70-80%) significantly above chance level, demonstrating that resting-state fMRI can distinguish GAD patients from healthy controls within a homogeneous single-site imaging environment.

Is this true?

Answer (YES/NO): NO